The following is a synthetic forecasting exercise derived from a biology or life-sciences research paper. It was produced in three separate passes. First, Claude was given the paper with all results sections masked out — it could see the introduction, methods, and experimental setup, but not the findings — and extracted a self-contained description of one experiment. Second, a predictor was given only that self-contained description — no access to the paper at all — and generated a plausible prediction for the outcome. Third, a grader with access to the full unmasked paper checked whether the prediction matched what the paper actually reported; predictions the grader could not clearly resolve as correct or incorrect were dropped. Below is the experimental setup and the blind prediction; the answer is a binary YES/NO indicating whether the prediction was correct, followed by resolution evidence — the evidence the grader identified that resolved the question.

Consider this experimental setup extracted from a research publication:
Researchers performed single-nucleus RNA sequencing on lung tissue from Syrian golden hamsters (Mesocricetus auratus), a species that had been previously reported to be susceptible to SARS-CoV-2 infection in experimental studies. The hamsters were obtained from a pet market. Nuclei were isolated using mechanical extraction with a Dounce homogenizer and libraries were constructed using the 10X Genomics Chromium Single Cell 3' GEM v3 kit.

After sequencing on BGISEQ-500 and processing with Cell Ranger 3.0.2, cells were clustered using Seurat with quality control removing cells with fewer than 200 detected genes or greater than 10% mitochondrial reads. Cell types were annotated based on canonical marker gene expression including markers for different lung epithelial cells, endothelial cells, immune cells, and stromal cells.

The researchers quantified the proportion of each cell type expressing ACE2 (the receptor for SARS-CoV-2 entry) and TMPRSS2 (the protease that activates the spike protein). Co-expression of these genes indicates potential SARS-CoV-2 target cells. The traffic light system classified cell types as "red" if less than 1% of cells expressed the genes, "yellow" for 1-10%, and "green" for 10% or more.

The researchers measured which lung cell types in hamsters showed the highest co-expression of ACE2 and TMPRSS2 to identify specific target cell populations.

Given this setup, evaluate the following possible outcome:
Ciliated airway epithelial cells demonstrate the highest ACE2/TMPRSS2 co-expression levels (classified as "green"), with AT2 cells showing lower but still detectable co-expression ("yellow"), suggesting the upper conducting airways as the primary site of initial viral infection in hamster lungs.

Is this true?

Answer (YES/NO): NO